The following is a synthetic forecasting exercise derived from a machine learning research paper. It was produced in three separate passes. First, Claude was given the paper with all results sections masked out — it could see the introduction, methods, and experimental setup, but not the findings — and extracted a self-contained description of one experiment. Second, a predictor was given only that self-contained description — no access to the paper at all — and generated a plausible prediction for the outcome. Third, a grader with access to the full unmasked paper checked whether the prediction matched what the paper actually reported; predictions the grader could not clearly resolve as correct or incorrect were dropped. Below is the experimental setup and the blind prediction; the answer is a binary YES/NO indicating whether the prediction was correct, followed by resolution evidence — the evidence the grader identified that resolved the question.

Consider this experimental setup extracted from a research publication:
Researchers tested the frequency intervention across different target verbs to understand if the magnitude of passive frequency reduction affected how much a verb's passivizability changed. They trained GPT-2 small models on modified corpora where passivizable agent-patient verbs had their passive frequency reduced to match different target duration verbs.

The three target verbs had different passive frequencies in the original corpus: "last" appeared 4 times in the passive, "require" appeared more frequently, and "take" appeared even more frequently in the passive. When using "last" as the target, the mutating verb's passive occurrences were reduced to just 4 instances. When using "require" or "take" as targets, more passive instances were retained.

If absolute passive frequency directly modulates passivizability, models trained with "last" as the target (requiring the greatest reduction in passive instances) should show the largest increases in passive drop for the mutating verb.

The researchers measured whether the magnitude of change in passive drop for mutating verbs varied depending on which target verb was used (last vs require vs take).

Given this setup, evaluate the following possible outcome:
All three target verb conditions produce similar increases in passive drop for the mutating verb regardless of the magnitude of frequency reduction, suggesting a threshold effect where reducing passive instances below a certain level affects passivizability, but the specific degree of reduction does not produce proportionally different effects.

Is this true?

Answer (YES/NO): YES